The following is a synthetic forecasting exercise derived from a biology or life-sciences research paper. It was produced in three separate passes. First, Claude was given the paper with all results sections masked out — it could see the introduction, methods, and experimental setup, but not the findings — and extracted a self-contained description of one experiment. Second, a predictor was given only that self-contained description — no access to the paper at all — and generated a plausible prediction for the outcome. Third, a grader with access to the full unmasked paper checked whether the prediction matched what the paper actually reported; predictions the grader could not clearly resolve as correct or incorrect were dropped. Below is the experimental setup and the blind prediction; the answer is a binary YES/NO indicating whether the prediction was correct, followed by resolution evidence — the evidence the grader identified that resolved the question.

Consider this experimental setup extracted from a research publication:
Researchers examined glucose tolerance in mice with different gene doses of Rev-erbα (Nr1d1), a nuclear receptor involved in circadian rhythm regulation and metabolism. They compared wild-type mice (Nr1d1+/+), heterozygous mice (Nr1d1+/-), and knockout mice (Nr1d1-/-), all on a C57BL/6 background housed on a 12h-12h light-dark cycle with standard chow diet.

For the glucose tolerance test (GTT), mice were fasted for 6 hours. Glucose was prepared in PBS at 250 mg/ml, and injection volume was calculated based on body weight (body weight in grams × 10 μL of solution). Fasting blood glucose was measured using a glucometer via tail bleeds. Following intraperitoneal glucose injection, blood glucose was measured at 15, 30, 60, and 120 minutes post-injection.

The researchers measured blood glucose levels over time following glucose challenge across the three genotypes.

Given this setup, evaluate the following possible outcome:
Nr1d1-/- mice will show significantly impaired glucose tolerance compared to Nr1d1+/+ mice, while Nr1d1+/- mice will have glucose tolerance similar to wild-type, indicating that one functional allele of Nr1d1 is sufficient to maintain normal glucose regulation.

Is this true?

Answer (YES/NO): NO